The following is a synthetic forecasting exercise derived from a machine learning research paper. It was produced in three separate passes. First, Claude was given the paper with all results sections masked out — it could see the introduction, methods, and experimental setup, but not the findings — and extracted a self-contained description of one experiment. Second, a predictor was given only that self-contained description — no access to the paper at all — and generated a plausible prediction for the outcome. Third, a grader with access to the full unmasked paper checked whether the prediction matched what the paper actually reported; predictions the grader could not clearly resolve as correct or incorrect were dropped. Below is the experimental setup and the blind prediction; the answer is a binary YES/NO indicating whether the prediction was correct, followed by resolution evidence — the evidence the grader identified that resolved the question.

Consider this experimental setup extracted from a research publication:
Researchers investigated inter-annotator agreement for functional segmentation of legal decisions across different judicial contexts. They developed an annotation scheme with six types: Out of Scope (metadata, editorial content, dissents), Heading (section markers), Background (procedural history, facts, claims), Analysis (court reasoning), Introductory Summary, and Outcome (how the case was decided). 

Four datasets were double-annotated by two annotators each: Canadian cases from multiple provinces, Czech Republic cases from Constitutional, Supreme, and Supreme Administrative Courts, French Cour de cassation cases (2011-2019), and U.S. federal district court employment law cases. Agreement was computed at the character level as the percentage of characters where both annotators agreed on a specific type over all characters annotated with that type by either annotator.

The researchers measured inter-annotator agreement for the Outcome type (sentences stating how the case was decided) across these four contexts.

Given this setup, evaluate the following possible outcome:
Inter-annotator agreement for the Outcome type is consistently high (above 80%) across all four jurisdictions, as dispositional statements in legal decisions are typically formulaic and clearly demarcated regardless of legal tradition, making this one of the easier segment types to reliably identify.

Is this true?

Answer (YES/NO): NO